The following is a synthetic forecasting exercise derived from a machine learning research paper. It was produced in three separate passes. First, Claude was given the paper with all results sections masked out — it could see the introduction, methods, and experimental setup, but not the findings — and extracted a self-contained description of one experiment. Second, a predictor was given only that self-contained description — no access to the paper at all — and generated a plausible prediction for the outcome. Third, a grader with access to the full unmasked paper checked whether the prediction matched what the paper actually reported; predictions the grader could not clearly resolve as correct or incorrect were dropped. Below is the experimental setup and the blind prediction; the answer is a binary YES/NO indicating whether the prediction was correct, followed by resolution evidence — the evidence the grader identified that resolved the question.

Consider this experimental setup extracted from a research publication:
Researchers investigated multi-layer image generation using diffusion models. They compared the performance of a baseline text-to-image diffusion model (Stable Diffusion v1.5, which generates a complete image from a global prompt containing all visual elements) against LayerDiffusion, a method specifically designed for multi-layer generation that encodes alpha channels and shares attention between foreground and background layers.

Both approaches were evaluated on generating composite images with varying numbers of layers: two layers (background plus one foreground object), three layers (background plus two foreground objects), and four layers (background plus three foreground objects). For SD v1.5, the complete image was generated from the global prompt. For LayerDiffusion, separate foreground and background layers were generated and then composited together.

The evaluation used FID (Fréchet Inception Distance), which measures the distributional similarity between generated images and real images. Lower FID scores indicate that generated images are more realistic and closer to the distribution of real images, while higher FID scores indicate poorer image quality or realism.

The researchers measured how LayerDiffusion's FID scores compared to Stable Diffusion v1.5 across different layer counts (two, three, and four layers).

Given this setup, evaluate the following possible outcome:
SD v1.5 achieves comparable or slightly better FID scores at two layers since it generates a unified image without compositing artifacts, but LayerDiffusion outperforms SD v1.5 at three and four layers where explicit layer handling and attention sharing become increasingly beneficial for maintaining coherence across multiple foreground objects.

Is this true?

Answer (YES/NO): NO